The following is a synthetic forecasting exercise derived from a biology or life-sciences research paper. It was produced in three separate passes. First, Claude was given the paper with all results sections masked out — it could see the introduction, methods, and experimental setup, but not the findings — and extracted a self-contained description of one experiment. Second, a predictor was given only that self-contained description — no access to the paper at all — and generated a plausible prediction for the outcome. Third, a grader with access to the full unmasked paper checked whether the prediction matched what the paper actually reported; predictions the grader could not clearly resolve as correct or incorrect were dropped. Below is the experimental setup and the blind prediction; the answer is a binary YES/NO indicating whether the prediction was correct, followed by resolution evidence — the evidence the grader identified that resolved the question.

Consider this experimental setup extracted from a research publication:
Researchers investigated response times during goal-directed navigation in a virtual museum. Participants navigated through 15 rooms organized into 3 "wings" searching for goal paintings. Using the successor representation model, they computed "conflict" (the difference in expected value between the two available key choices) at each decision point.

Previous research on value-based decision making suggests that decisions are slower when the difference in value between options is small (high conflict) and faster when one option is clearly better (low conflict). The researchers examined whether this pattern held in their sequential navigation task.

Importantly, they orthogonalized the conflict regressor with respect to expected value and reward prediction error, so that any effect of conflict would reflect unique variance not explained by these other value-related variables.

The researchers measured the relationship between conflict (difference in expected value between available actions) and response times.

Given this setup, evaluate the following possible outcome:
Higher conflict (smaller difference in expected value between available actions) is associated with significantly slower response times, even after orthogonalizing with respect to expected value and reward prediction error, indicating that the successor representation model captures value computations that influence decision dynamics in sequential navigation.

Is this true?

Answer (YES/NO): NO